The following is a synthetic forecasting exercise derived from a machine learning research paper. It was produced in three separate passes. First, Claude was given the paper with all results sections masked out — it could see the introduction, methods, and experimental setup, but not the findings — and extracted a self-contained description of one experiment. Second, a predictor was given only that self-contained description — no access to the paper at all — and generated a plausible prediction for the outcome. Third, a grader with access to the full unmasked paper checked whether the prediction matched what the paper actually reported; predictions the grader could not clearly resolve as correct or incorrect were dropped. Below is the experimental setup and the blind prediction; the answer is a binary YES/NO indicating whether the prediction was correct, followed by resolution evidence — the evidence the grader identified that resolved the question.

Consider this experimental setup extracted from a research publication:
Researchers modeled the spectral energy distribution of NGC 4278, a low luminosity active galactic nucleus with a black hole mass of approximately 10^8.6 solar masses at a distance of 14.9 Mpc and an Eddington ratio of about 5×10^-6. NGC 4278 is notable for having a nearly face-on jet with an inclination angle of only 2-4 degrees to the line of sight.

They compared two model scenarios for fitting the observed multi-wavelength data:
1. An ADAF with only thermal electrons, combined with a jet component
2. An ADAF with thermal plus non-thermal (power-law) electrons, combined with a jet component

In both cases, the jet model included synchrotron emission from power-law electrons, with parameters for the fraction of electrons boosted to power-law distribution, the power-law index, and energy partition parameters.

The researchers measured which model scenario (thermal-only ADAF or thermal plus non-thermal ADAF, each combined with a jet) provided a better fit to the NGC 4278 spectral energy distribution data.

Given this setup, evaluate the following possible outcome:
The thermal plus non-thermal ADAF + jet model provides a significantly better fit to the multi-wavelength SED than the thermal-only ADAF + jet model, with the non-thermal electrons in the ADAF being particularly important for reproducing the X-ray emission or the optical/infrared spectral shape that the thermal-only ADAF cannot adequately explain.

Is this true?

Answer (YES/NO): NO